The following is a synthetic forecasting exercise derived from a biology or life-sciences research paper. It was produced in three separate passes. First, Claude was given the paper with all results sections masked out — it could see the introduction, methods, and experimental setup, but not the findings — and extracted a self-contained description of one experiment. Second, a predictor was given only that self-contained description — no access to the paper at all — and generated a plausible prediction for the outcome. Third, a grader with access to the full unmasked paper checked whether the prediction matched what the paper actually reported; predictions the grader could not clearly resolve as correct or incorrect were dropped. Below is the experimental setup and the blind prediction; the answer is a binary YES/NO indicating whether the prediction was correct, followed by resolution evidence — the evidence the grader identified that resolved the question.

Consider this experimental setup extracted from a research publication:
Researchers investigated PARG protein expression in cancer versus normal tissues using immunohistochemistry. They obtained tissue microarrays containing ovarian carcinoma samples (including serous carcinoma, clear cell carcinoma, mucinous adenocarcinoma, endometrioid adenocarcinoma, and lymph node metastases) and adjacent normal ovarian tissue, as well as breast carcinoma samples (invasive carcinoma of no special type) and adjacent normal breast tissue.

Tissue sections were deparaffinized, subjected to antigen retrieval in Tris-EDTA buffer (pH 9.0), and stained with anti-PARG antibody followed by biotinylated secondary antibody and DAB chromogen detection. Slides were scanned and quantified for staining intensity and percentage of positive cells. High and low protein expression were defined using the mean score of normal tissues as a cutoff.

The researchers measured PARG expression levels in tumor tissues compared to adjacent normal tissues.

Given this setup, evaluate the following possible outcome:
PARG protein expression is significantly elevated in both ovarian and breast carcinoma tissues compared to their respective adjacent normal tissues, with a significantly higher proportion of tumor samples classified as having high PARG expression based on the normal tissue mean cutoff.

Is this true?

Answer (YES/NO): NO